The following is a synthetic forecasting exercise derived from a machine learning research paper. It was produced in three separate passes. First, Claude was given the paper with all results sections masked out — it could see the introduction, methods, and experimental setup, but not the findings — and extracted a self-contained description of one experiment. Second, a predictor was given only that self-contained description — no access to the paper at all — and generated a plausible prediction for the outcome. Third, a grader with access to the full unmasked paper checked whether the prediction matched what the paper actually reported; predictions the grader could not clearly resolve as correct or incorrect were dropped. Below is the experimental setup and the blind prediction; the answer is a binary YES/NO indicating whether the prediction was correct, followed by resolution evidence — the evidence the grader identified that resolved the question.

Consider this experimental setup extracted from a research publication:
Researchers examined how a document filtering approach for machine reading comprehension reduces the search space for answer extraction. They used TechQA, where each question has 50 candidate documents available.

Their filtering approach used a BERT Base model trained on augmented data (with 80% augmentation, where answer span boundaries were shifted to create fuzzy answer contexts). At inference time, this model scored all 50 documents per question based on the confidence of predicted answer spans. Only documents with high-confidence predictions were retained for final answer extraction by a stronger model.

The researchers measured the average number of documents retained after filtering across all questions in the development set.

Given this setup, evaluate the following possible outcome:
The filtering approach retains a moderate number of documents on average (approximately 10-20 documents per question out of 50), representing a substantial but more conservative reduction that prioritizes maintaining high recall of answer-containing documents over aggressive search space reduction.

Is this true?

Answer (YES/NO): NO